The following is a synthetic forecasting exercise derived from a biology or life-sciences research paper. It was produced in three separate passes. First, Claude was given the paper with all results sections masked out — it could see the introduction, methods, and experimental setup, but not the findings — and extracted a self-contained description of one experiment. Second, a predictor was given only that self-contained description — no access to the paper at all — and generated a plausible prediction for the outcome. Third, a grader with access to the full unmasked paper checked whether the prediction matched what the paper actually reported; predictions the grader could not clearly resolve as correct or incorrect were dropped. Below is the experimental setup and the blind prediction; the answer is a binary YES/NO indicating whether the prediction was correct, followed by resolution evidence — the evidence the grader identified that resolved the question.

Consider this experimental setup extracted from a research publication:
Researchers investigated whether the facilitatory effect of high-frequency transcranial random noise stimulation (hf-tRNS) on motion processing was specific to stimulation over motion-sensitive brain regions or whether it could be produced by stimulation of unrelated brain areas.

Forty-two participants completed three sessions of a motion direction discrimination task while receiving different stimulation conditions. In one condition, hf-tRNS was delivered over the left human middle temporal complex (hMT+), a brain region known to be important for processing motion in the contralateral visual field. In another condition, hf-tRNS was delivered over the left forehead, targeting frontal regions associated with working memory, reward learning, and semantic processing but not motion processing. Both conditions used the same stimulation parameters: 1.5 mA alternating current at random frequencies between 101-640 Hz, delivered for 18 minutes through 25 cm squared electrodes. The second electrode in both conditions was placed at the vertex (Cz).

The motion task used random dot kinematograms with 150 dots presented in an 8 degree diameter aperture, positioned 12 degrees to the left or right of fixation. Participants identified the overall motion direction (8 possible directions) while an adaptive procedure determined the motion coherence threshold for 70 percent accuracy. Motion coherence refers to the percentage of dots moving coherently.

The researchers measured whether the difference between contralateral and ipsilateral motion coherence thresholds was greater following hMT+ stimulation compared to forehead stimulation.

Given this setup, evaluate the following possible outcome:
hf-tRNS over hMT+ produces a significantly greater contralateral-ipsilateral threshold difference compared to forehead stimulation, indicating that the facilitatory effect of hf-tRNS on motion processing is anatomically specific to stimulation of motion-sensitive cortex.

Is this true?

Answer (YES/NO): NO